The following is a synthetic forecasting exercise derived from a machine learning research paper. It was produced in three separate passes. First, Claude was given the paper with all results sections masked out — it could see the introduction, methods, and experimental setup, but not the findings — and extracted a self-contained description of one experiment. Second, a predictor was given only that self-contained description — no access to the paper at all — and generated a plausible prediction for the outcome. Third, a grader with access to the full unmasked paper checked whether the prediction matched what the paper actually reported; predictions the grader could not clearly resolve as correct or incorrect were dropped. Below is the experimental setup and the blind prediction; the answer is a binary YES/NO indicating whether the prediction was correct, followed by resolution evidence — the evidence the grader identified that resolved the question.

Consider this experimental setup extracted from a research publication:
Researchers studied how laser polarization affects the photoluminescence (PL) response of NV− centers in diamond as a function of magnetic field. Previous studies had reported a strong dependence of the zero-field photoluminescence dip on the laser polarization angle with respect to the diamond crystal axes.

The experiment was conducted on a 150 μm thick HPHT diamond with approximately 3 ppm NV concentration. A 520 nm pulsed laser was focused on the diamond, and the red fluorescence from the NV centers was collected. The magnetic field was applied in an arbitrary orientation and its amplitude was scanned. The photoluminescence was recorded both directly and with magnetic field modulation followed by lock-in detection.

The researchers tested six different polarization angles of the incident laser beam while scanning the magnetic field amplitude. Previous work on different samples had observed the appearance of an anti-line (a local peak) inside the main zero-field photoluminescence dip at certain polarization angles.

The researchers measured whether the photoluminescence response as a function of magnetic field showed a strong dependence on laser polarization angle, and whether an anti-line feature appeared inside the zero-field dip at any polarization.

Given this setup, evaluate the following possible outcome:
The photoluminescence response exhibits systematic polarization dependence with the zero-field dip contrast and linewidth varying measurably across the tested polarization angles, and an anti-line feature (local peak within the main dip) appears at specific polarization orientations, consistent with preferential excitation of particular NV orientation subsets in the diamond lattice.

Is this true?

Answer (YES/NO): NO